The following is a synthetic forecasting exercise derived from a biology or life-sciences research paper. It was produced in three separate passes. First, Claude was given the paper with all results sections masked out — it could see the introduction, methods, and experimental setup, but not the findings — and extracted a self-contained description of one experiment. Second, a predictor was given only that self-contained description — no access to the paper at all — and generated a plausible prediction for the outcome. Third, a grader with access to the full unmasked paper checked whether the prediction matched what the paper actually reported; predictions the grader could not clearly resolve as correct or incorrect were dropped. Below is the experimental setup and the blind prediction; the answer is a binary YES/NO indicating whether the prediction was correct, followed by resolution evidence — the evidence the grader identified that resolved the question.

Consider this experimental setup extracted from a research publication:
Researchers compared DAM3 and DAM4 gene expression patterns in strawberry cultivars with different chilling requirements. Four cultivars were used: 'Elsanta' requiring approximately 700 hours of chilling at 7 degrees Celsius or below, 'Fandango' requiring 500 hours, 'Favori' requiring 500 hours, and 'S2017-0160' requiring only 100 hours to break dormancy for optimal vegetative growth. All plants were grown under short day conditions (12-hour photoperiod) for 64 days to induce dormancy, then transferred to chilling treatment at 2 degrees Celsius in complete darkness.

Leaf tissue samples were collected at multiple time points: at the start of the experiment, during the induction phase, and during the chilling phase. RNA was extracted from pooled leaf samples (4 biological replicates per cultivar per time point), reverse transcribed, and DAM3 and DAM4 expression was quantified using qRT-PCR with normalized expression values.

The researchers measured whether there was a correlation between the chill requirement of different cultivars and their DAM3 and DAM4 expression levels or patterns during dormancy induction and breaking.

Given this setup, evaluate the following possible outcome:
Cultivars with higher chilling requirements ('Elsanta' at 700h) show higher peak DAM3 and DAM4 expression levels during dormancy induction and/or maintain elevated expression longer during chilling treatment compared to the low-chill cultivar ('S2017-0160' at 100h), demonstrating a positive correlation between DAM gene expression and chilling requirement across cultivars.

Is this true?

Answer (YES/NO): NO